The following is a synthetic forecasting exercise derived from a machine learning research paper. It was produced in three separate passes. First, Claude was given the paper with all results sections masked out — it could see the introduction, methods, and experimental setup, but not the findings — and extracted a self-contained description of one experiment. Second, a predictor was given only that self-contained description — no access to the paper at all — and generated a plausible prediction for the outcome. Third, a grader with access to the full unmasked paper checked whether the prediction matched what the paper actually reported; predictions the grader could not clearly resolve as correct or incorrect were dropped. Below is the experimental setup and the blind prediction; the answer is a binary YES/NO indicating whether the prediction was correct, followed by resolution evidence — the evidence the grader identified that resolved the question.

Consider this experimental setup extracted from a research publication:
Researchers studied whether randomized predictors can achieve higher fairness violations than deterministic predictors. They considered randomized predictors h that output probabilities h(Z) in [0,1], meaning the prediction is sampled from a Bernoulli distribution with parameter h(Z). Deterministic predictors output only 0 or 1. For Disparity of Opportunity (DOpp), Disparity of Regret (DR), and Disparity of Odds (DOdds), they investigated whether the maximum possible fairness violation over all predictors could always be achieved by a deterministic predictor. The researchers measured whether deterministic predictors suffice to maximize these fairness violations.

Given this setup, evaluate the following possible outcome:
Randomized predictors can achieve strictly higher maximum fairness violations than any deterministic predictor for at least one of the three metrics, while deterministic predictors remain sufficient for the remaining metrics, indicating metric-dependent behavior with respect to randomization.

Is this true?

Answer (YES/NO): NO